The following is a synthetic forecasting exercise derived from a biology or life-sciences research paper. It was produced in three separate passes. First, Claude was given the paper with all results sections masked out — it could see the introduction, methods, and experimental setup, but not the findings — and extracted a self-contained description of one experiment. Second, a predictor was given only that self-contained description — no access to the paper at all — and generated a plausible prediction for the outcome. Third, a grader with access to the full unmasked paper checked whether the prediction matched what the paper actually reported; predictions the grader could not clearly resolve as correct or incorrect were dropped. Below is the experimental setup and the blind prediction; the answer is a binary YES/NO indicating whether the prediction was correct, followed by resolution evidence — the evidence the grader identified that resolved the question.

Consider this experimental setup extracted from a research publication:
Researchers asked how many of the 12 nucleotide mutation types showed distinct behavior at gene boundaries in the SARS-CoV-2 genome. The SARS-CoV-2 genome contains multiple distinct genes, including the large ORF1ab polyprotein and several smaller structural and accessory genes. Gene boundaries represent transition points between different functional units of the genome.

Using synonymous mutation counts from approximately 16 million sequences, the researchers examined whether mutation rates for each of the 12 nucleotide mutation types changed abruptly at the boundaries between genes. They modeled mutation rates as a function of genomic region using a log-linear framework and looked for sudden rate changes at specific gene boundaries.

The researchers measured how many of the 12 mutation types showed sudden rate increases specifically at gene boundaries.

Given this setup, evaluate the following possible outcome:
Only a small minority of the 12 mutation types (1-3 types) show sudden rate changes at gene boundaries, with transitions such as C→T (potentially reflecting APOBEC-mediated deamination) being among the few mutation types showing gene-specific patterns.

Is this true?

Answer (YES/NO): NO